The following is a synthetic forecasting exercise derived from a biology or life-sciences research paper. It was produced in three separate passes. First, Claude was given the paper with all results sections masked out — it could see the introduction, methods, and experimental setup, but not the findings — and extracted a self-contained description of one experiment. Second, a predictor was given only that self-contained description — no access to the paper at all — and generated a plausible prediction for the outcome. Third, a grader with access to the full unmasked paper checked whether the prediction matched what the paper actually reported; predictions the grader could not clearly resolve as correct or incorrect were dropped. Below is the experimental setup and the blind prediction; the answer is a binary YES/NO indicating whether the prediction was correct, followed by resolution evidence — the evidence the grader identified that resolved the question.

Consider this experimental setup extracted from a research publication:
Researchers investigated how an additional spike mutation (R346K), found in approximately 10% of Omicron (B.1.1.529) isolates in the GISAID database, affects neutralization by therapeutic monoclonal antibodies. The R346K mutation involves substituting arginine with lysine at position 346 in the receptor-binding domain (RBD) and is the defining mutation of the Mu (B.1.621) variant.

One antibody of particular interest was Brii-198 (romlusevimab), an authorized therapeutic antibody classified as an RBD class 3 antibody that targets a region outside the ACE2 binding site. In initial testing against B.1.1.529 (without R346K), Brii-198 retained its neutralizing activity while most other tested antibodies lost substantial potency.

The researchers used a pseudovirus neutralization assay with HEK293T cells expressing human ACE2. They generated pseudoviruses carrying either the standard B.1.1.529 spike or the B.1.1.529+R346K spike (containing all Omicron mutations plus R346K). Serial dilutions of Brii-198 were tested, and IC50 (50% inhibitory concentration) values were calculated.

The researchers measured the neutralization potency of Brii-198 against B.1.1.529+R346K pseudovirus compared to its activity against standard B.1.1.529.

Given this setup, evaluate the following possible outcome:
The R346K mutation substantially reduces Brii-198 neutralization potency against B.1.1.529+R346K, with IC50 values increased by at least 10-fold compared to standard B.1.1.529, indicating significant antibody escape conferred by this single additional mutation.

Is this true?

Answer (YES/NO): YES